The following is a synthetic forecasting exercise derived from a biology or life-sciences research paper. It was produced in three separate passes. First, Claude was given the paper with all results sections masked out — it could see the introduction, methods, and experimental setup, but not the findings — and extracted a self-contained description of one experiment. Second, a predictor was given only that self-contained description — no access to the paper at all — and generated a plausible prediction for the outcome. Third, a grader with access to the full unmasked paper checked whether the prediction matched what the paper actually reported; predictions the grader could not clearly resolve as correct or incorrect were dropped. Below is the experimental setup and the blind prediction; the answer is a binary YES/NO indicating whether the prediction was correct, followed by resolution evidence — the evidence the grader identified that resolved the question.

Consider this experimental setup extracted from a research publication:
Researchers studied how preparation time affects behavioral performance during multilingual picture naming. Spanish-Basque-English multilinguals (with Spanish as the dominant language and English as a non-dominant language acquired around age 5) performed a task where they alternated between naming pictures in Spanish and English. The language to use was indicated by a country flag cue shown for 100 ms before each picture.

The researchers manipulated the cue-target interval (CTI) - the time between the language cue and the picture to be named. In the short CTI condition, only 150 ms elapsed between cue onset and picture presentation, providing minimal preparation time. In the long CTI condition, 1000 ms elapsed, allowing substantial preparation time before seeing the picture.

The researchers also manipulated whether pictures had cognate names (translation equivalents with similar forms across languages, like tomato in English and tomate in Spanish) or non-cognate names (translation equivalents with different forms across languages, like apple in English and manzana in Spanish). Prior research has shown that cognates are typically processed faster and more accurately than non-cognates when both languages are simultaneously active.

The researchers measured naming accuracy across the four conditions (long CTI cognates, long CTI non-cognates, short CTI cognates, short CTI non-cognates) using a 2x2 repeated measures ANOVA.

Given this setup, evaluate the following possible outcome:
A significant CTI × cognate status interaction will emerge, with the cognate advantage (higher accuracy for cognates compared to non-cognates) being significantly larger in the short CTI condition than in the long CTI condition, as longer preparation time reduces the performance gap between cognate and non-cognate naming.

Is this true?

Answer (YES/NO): NO